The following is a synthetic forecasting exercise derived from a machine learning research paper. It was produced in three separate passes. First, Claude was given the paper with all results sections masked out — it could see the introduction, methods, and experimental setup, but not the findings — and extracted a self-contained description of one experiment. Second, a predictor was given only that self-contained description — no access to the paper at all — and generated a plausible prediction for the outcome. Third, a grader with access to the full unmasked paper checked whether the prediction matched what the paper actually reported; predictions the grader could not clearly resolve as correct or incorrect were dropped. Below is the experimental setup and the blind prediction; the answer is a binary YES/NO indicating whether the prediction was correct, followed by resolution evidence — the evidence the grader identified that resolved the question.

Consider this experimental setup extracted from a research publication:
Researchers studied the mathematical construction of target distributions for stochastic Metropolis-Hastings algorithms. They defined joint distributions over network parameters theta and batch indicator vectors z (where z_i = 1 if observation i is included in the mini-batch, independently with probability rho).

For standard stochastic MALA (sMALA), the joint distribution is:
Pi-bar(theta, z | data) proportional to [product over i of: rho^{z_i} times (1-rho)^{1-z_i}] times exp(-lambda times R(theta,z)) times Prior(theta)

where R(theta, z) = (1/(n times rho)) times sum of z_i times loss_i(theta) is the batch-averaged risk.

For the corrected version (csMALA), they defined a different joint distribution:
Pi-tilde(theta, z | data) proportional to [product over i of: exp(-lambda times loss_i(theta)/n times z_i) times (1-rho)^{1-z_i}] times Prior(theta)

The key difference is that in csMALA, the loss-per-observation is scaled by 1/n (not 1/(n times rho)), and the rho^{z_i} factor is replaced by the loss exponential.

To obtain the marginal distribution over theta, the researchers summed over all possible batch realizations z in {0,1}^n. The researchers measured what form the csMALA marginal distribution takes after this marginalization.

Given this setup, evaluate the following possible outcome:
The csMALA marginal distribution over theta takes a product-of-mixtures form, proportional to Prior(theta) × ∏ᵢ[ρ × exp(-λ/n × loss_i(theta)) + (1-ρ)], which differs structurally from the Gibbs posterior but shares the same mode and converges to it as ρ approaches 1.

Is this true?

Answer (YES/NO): NO